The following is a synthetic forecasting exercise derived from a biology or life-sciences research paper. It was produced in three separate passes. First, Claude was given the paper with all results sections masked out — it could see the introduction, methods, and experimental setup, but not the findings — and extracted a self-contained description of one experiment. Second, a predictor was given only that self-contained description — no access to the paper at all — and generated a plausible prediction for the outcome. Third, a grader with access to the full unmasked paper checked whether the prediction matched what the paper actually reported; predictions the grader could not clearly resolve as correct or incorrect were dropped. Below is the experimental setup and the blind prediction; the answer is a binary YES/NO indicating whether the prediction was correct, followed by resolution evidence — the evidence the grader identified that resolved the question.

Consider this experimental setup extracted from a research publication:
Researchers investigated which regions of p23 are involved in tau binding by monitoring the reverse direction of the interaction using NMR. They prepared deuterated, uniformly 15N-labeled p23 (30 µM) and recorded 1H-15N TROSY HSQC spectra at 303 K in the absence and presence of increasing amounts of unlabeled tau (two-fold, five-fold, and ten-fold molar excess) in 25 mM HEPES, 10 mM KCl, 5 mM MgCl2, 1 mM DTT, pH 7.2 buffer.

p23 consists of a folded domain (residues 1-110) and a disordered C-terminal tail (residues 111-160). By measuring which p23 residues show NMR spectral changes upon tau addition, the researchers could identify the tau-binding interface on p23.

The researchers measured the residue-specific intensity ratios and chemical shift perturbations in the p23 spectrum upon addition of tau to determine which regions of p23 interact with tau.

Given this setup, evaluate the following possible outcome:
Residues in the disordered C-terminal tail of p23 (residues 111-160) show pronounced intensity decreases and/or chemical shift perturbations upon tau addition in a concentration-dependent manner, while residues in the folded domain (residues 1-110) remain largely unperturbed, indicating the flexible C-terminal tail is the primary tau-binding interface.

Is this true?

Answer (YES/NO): NO